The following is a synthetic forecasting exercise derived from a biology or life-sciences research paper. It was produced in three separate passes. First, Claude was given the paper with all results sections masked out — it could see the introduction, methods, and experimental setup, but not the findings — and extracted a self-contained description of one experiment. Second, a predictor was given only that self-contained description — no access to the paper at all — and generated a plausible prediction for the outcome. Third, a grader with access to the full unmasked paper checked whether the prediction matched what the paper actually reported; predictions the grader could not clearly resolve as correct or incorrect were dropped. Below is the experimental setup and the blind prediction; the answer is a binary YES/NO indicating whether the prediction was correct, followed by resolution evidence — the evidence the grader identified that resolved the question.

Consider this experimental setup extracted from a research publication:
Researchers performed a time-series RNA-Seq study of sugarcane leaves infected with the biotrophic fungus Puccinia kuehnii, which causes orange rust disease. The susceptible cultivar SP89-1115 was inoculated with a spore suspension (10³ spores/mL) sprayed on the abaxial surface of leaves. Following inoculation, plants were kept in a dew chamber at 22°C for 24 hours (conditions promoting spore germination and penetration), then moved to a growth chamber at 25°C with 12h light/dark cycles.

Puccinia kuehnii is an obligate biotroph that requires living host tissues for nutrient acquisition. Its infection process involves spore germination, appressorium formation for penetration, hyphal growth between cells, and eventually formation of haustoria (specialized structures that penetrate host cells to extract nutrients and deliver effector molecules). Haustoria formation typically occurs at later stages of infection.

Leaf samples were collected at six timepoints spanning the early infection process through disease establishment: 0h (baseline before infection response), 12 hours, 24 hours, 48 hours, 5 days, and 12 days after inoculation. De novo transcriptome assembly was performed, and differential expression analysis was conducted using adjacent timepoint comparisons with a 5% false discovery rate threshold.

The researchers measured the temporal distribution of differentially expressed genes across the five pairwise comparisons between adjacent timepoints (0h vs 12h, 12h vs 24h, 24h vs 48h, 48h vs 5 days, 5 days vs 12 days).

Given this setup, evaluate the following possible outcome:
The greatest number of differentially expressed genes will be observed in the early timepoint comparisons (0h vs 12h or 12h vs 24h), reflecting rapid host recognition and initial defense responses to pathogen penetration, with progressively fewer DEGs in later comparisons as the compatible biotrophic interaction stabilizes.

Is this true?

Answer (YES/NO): NO